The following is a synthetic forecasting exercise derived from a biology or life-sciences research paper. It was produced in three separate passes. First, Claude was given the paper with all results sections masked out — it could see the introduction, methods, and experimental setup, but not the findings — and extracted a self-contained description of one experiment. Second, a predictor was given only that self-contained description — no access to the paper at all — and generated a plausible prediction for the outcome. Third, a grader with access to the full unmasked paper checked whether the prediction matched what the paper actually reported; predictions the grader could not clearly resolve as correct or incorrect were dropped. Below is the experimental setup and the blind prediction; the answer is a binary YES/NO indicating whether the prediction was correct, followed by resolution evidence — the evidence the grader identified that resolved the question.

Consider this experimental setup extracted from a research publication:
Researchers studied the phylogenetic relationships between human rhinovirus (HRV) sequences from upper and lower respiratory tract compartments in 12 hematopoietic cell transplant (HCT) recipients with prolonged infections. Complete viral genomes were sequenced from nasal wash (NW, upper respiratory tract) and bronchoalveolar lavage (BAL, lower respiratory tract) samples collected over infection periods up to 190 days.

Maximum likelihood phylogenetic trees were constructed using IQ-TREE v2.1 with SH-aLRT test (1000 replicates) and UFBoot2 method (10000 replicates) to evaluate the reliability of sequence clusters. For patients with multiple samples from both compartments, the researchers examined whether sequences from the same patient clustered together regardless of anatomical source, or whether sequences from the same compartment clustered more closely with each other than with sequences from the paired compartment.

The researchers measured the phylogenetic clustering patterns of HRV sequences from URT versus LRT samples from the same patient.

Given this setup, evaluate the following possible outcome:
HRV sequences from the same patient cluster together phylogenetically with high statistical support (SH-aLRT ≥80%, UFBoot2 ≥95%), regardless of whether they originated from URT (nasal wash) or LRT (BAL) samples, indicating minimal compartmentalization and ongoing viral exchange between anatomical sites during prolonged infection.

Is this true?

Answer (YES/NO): YES